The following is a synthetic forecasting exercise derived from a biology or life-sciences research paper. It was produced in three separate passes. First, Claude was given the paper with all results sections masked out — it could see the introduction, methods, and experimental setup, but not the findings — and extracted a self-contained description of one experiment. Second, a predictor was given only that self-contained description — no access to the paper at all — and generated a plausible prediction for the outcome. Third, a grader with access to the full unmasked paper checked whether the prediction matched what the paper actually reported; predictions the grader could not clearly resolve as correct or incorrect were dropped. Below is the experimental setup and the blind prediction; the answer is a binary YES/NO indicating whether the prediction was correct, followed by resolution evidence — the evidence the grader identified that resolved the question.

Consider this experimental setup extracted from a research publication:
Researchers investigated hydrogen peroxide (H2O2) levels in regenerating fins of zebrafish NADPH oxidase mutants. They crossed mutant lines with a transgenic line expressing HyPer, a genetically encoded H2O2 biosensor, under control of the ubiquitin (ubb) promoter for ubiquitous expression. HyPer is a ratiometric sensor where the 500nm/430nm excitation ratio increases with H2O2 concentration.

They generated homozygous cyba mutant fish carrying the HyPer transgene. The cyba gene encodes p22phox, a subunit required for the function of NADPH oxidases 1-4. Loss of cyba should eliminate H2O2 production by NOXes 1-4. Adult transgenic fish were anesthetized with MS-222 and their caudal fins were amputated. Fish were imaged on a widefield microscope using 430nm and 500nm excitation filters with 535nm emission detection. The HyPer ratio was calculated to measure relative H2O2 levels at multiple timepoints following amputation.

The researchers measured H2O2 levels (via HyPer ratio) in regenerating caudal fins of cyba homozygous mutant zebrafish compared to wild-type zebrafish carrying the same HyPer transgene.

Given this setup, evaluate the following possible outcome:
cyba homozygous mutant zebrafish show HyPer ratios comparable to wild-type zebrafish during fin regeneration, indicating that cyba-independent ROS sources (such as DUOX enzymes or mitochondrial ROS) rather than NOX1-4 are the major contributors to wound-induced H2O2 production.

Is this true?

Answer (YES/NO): NO